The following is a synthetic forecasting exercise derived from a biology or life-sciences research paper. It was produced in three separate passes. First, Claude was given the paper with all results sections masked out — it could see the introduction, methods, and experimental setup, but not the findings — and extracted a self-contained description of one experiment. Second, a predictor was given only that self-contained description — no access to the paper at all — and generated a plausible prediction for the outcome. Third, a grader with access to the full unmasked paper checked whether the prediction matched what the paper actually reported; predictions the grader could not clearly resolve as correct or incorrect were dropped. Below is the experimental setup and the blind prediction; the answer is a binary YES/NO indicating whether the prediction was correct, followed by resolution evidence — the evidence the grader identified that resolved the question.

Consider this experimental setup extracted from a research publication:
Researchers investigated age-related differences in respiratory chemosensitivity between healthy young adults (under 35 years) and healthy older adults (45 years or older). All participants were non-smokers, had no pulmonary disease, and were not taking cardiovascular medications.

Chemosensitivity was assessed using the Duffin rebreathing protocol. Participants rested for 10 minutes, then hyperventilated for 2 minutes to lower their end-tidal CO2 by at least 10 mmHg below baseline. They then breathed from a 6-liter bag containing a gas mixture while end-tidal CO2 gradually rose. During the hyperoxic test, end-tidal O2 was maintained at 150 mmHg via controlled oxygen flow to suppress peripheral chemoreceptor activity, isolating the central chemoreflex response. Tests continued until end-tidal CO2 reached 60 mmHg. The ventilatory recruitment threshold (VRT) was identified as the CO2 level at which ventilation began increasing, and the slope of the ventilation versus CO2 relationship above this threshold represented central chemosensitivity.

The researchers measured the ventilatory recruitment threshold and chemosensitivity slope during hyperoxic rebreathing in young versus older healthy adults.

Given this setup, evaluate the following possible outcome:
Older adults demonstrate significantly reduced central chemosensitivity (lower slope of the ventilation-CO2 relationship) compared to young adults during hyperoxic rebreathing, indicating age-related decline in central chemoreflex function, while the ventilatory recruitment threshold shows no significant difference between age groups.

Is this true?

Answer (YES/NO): NO